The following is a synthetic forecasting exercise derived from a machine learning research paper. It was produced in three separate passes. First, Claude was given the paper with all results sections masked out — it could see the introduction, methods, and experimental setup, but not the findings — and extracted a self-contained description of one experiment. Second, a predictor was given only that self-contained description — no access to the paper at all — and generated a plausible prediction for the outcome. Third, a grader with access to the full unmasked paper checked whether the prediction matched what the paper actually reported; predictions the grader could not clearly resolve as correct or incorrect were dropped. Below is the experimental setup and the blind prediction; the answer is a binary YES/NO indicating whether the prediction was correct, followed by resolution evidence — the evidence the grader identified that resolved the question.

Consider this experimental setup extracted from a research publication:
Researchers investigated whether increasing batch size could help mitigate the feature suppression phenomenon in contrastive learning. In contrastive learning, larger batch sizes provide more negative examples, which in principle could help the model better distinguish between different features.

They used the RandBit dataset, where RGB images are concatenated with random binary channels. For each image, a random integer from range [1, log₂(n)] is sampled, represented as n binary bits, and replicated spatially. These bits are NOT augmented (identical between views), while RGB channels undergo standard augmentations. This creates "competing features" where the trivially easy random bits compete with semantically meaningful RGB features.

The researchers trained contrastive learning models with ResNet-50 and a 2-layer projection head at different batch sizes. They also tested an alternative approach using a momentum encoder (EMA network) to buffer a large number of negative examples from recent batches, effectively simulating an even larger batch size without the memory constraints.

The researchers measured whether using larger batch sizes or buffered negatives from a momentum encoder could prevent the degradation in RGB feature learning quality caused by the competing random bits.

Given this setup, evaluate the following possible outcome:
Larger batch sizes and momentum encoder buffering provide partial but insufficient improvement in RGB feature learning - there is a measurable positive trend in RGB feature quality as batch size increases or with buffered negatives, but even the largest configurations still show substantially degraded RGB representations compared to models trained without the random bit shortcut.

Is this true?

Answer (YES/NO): NO